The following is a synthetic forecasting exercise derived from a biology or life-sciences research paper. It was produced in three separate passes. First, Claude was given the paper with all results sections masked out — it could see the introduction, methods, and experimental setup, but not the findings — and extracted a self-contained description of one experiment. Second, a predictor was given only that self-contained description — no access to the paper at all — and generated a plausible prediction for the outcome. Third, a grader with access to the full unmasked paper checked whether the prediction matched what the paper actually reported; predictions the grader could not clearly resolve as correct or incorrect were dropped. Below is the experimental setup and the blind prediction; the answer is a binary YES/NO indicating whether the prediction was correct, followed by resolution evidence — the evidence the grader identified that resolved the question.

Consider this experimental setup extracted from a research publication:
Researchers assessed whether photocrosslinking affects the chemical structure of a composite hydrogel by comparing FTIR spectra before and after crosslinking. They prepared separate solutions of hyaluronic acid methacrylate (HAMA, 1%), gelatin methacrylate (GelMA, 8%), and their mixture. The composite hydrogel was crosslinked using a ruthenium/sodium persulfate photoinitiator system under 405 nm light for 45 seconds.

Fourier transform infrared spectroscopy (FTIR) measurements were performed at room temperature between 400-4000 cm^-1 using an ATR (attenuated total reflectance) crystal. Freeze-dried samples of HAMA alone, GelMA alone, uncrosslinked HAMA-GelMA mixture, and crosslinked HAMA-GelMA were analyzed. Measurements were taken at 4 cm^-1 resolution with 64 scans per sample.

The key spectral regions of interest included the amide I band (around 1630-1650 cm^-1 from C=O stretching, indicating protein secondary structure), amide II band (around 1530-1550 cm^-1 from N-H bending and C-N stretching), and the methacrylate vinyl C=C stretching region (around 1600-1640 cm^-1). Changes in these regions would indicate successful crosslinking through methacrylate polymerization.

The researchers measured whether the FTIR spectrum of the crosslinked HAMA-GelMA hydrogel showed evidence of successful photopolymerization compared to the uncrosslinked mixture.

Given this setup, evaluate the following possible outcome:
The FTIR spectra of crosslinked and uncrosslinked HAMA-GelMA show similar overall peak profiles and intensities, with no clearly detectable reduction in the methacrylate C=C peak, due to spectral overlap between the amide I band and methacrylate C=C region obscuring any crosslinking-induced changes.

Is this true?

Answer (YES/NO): YES